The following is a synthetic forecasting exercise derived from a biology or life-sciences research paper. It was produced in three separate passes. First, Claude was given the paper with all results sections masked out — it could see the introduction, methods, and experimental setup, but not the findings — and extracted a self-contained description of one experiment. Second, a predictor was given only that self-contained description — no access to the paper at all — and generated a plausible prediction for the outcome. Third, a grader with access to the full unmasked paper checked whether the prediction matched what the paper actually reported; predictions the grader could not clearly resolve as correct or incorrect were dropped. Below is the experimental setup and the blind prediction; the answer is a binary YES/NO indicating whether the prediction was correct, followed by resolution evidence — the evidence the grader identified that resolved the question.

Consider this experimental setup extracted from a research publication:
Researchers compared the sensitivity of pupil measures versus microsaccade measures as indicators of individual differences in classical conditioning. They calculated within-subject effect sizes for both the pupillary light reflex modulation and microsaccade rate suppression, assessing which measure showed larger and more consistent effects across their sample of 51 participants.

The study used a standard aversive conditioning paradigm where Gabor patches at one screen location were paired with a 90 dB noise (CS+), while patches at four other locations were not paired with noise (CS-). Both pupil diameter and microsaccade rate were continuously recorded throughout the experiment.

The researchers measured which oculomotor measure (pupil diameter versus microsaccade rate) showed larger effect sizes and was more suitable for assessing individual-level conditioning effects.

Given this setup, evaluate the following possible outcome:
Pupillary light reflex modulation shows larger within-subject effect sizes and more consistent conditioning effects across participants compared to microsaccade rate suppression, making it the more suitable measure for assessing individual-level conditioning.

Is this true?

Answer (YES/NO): YES